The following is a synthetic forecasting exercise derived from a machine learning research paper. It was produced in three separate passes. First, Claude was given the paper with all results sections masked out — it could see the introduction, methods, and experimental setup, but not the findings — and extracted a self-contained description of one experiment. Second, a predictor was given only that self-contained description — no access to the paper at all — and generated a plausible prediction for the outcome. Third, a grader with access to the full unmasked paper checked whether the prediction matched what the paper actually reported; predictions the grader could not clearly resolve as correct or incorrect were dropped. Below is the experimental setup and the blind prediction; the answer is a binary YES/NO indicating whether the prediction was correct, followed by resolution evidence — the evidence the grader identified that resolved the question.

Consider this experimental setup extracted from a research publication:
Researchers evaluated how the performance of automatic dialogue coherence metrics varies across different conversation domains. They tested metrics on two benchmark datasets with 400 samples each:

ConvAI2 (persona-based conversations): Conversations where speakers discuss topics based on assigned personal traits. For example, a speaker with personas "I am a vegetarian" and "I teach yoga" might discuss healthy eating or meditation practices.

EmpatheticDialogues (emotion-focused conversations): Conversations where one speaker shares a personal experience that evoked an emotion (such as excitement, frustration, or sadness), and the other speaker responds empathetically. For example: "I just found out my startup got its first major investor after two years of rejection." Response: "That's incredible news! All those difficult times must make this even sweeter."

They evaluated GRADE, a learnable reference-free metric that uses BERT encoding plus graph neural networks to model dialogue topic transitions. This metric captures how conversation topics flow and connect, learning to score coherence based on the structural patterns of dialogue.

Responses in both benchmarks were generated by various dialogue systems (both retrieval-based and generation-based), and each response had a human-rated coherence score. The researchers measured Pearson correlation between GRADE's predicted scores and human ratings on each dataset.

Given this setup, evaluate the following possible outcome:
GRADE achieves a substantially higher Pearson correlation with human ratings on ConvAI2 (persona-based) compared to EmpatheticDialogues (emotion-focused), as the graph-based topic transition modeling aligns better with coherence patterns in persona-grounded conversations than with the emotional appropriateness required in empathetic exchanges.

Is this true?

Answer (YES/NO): YES